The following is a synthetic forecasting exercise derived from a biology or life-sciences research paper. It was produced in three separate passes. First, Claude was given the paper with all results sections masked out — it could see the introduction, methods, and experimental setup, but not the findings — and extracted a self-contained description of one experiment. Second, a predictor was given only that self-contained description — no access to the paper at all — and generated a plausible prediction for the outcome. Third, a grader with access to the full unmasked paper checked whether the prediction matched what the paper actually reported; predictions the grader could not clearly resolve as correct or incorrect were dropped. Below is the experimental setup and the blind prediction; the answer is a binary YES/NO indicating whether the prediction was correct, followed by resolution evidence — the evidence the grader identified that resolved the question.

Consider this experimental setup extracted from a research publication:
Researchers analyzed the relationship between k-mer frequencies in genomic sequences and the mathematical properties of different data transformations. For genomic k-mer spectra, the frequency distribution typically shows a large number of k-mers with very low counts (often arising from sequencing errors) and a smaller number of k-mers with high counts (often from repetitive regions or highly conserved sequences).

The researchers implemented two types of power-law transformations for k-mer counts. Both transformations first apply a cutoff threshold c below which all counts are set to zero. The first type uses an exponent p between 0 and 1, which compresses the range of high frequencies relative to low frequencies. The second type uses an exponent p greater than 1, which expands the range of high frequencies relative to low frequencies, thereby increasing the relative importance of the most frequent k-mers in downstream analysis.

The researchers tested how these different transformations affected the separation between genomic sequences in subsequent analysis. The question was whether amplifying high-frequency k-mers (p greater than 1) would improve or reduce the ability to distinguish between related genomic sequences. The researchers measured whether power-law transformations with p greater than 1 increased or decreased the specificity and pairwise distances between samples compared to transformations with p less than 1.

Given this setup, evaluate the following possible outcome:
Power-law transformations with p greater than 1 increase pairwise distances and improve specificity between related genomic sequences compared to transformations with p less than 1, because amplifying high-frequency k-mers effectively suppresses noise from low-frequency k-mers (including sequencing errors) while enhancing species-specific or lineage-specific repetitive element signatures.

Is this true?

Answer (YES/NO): NO